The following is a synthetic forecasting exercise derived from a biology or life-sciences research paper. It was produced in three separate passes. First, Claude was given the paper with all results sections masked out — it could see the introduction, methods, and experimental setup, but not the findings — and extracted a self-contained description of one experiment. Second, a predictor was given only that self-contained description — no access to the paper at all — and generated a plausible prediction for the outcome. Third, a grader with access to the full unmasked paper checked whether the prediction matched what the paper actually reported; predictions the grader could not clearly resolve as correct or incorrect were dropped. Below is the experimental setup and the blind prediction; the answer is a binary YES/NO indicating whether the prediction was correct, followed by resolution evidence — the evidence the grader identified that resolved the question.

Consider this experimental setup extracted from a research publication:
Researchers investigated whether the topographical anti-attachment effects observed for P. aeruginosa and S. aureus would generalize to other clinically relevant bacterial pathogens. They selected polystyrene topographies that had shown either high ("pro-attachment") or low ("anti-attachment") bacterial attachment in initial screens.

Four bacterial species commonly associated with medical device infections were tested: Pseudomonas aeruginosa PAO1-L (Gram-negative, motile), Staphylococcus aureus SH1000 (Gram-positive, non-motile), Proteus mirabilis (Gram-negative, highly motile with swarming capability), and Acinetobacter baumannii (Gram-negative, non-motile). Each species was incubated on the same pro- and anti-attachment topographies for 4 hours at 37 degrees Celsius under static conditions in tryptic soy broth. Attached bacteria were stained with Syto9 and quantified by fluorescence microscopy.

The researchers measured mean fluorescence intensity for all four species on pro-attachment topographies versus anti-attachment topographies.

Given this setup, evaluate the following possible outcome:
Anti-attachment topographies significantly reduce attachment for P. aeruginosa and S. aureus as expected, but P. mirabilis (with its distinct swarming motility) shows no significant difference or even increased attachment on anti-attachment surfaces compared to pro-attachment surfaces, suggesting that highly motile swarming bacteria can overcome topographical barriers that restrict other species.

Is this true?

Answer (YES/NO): NO